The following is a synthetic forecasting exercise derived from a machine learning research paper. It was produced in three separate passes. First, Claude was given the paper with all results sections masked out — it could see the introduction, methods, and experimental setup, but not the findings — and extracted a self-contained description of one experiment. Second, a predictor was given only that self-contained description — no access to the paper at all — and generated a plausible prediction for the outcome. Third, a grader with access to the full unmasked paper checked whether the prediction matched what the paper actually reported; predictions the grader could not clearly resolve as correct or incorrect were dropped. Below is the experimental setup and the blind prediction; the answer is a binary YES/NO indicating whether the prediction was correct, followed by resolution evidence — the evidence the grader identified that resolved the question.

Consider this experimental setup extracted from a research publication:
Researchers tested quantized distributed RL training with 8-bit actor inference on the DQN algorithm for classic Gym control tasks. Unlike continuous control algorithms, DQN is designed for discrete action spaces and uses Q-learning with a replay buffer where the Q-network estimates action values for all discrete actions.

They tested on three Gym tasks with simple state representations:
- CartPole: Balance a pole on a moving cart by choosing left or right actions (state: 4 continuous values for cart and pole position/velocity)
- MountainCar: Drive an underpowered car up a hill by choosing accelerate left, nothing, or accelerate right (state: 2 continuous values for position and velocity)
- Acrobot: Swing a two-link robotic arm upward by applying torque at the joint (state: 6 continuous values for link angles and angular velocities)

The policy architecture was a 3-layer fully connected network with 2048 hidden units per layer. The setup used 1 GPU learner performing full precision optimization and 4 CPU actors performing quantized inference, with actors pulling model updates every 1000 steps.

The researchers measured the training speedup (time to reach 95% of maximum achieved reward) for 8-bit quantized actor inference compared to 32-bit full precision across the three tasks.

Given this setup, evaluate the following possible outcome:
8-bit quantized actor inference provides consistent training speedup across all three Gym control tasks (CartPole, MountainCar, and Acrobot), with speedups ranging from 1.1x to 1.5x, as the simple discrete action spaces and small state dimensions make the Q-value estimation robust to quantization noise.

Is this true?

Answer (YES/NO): NO